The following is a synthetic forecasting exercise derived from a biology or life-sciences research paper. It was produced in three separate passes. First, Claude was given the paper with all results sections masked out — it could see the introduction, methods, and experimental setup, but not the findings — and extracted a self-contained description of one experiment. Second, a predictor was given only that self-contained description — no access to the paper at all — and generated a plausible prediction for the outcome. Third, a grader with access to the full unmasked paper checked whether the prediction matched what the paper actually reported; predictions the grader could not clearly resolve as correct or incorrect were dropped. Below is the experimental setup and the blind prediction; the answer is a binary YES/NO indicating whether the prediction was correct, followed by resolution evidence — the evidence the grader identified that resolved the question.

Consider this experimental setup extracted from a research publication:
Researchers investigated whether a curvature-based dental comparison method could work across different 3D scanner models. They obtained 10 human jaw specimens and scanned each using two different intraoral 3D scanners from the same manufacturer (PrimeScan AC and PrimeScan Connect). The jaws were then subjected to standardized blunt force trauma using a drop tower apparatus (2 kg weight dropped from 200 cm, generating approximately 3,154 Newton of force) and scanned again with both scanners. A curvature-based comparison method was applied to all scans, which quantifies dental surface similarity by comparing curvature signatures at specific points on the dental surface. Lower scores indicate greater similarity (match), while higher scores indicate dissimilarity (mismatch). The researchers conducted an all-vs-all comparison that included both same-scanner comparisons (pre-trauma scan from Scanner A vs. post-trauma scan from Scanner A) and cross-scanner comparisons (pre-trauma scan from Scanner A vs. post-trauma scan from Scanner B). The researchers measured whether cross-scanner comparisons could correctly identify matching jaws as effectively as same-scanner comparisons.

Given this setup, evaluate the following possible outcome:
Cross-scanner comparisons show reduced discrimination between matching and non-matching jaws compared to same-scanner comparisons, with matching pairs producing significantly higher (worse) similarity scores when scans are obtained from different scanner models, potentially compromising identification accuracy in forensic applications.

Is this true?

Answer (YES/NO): NO